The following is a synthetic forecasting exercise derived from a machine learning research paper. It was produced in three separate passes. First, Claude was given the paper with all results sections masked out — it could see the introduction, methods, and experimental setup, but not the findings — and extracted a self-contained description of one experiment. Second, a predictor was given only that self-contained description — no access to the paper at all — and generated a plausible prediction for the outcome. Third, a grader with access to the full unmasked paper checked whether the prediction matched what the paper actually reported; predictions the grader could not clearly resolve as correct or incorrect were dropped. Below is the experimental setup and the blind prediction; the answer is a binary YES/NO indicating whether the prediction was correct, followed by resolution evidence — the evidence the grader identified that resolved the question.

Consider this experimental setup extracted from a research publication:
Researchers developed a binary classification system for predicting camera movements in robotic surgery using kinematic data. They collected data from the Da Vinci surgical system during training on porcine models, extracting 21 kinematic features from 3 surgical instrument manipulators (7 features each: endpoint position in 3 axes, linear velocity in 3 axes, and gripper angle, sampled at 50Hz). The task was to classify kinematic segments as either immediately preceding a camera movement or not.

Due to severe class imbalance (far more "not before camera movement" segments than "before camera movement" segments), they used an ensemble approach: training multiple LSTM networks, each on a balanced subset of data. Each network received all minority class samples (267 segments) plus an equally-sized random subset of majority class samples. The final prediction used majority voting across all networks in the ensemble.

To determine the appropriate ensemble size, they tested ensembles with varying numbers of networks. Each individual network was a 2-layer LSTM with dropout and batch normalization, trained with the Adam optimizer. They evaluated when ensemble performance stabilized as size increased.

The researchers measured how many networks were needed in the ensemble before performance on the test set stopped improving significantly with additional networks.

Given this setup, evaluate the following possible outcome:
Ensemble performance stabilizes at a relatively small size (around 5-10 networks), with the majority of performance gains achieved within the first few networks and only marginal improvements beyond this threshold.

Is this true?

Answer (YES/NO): NO